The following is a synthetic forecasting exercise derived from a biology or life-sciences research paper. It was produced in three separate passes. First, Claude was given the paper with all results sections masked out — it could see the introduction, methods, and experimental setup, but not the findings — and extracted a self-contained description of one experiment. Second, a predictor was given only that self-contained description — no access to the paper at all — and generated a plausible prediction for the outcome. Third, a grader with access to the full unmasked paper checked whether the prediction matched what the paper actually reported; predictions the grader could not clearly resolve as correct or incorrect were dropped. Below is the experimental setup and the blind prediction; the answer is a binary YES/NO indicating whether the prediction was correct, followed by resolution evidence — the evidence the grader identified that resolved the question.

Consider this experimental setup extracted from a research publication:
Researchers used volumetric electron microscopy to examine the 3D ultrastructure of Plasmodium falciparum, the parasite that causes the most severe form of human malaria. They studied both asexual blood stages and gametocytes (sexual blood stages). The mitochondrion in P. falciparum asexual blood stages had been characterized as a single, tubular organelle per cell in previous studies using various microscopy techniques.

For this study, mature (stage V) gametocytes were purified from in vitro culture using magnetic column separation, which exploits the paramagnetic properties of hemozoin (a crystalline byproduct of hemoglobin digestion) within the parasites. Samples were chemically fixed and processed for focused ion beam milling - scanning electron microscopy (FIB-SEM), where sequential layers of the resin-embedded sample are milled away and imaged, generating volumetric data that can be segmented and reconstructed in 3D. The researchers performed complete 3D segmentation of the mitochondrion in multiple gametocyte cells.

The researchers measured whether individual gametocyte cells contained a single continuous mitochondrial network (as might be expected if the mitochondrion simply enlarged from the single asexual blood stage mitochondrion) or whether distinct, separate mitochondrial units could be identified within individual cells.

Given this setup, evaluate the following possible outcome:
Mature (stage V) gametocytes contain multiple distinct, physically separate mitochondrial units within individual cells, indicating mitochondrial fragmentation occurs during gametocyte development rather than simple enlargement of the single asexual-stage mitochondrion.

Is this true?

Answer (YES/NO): YES